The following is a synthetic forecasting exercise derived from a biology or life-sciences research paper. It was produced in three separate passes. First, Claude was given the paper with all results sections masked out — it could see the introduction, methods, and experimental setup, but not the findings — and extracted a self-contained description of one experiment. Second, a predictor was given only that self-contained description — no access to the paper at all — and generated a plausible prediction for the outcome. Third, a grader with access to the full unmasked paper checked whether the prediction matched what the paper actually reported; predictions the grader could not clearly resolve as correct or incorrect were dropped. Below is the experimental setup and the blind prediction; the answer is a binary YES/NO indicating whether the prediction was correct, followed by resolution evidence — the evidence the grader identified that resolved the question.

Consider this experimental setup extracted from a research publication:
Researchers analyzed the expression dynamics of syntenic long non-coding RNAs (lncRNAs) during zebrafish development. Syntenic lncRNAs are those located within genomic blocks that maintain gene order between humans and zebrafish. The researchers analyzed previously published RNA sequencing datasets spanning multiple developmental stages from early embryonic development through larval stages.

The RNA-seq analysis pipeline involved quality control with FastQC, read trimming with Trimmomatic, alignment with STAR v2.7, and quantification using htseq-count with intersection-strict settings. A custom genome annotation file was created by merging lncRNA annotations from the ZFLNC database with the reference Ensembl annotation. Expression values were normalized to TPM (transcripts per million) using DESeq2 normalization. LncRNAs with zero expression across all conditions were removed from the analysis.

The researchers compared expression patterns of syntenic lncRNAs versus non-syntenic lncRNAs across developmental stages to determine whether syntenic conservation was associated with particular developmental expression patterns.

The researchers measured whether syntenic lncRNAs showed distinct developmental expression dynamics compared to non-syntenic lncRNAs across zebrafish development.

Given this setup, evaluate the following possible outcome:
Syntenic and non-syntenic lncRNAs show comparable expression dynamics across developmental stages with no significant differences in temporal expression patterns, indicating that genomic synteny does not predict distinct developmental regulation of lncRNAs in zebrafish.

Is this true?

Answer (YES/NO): NO